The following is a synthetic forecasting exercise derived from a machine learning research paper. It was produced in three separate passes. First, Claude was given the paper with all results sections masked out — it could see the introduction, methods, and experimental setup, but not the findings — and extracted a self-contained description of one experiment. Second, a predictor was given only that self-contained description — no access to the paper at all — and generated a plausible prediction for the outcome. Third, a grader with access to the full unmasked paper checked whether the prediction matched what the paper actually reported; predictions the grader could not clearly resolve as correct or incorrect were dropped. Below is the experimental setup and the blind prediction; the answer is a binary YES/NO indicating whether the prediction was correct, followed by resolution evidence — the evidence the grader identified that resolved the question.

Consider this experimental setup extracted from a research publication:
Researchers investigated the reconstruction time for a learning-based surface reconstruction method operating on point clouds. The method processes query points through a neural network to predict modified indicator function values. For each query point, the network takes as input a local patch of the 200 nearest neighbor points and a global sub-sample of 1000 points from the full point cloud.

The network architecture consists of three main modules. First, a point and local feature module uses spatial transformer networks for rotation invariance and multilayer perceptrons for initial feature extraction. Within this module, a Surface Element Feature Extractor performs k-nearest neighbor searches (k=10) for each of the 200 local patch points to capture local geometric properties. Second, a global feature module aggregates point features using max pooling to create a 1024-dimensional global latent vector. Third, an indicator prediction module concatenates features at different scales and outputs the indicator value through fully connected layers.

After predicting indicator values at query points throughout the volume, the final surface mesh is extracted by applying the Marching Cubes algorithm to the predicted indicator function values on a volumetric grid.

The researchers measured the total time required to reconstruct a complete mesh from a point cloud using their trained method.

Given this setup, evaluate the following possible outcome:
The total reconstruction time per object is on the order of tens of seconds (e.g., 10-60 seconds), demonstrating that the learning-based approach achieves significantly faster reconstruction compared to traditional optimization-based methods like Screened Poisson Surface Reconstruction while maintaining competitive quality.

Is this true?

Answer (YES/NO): NO